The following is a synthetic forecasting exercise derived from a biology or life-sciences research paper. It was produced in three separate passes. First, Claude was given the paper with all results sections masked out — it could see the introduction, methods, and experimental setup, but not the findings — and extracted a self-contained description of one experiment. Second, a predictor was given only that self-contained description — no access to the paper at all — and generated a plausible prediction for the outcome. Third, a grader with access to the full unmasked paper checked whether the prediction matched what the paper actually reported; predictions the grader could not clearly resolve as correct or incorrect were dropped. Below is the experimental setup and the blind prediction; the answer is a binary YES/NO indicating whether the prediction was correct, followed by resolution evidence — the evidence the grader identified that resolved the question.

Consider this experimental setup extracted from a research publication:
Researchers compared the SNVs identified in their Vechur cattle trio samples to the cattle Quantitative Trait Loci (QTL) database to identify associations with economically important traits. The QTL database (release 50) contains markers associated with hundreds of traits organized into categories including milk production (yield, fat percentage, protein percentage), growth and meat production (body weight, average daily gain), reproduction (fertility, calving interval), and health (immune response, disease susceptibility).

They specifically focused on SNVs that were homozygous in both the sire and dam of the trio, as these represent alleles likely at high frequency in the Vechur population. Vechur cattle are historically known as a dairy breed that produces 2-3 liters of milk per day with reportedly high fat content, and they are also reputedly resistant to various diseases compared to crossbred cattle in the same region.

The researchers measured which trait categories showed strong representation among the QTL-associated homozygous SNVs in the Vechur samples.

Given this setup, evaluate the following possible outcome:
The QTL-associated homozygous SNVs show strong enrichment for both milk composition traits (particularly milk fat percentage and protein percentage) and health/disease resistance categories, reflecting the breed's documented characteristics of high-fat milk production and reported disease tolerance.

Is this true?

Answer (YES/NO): NO